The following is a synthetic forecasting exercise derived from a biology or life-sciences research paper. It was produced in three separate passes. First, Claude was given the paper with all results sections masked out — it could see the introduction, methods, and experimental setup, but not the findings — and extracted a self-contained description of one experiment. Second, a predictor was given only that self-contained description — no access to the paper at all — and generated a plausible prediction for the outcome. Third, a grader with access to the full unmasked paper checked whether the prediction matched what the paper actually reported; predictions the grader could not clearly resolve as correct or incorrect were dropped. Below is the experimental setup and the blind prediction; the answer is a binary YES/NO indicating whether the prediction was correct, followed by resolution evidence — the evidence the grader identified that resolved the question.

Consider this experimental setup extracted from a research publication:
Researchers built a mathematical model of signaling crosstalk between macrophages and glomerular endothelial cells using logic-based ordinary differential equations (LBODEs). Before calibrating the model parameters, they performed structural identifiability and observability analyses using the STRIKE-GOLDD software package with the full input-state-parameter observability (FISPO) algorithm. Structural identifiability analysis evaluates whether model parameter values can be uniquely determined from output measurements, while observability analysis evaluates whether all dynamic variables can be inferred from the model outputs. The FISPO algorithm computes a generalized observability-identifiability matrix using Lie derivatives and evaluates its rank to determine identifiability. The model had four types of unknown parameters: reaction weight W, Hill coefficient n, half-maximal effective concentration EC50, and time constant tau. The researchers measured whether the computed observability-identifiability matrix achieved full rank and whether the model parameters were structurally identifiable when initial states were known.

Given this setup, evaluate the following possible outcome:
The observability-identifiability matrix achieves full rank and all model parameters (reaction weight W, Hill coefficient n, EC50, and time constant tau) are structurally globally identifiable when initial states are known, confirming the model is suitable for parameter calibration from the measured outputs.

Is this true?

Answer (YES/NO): YES